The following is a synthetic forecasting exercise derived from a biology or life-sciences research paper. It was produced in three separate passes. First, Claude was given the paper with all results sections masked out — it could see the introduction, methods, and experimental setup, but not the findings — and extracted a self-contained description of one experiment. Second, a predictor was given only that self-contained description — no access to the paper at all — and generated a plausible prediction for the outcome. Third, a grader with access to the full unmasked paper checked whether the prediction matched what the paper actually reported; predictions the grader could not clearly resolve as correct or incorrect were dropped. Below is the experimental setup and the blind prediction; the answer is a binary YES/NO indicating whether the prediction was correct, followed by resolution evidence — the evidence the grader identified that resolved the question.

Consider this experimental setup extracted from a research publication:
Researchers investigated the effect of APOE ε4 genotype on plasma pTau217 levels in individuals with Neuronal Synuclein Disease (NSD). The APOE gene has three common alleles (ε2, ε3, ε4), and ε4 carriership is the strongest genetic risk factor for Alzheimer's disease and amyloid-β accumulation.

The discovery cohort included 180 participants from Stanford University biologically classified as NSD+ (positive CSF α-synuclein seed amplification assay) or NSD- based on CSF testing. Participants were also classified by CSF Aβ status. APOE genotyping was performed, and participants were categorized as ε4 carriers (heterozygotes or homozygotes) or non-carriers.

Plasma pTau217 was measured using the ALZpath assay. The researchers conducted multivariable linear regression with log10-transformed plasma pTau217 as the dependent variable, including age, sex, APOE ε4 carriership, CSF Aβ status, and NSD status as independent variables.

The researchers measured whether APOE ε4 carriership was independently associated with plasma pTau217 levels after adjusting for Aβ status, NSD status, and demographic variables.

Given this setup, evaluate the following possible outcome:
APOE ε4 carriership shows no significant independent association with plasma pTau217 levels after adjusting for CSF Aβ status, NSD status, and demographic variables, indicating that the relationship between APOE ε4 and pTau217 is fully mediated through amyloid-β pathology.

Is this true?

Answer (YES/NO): YES